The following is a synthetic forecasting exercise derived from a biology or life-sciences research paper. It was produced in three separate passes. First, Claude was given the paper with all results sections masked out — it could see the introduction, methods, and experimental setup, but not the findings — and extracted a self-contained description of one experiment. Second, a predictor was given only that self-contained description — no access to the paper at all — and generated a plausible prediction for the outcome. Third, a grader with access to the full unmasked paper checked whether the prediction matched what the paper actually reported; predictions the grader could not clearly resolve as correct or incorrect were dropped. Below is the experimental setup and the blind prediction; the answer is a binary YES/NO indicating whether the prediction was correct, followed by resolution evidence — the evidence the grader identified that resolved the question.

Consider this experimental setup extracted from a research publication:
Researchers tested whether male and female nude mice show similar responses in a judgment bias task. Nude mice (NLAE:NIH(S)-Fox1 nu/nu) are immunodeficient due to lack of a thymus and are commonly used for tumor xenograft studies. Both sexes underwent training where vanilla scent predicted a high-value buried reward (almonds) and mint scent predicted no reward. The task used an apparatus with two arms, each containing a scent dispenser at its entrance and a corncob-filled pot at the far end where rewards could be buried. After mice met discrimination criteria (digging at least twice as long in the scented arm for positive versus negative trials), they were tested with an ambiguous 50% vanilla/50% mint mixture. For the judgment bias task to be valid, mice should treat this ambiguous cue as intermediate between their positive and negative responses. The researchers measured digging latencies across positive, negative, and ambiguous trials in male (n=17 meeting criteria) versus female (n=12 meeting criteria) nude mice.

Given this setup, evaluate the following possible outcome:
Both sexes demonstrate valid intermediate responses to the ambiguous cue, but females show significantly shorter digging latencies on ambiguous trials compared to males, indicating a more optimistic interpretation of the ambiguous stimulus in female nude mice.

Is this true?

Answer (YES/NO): NO